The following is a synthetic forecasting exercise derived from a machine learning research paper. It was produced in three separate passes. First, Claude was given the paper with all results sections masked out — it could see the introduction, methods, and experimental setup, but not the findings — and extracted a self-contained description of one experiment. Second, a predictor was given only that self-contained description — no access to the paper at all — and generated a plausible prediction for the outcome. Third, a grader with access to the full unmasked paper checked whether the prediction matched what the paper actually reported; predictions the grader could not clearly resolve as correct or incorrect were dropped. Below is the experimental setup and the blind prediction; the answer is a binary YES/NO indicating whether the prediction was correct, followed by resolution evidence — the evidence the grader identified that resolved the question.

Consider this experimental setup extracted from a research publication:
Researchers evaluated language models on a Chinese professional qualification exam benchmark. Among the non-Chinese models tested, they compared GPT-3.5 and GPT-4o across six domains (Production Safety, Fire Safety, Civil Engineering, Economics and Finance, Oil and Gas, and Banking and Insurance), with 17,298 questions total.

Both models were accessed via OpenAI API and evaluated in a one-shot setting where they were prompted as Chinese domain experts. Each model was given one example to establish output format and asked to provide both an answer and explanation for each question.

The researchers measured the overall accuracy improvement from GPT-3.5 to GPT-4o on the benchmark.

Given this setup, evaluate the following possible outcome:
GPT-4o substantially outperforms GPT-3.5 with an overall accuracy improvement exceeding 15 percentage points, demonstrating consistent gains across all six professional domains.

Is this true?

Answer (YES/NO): NO